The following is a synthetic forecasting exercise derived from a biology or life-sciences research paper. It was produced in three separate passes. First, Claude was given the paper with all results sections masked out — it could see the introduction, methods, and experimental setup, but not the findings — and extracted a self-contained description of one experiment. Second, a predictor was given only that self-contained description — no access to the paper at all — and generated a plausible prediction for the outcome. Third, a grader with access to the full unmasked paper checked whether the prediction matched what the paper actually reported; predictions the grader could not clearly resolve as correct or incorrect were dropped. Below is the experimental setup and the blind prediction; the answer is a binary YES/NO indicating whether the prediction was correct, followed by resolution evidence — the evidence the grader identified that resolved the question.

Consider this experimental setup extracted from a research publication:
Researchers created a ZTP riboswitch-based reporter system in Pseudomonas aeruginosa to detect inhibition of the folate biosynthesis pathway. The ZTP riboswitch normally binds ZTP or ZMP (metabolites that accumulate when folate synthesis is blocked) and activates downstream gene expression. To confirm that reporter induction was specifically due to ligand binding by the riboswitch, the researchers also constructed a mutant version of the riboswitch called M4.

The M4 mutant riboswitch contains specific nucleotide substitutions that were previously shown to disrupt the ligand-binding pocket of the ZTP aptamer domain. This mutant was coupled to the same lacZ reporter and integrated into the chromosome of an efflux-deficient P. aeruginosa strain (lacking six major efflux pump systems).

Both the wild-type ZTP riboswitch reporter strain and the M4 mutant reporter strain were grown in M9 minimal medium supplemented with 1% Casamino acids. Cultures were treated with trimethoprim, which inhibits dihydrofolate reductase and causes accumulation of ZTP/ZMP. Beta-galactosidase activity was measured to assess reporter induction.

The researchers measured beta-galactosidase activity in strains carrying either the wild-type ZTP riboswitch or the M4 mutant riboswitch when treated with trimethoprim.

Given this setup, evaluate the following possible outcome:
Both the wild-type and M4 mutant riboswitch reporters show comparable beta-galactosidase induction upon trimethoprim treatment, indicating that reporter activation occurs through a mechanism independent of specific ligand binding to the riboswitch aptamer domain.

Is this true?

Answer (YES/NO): NO